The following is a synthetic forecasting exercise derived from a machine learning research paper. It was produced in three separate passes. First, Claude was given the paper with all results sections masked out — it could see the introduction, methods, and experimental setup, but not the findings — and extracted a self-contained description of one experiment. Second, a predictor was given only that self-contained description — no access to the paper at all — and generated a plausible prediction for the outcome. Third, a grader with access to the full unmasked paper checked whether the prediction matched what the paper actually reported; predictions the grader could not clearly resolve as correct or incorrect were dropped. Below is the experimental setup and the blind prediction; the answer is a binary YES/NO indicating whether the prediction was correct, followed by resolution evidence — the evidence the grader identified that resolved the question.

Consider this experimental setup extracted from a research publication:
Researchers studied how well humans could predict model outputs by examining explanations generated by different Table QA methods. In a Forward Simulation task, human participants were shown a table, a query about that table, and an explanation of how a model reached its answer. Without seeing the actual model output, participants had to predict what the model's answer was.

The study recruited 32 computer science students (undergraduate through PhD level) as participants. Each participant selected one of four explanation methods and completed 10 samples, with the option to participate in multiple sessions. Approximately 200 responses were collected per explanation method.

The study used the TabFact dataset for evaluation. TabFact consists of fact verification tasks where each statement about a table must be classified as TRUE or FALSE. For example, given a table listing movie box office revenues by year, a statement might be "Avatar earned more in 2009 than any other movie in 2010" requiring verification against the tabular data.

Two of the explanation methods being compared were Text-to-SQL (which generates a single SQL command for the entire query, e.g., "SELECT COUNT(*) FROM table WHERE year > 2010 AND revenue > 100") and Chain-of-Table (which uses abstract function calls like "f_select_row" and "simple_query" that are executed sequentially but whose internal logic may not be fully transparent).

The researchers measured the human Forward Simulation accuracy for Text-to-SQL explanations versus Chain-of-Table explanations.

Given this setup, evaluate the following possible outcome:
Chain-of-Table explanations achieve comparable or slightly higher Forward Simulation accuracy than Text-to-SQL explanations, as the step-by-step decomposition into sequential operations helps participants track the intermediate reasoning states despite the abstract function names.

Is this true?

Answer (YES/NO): YES